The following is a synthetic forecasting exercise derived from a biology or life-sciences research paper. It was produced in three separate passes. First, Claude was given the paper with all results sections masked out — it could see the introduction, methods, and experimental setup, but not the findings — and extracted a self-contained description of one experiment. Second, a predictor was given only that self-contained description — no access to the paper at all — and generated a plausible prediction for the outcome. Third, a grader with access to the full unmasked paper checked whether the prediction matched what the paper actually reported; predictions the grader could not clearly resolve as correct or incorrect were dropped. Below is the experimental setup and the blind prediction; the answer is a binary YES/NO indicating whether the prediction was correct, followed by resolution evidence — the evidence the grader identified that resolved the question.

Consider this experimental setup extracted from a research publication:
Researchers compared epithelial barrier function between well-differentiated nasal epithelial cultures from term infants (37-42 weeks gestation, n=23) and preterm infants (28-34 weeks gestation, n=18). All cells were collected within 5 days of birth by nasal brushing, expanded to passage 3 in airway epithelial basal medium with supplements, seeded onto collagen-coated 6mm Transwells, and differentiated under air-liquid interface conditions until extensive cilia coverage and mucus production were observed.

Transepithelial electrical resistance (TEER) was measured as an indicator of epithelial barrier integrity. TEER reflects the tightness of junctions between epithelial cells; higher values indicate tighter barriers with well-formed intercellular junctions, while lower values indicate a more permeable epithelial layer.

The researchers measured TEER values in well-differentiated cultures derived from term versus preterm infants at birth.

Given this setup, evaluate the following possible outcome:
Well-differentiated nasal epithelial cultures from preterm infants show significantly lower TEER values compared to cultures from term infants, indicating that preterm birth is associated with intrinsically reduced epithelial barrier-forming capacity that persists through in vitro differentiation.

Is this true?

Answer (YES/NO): NO